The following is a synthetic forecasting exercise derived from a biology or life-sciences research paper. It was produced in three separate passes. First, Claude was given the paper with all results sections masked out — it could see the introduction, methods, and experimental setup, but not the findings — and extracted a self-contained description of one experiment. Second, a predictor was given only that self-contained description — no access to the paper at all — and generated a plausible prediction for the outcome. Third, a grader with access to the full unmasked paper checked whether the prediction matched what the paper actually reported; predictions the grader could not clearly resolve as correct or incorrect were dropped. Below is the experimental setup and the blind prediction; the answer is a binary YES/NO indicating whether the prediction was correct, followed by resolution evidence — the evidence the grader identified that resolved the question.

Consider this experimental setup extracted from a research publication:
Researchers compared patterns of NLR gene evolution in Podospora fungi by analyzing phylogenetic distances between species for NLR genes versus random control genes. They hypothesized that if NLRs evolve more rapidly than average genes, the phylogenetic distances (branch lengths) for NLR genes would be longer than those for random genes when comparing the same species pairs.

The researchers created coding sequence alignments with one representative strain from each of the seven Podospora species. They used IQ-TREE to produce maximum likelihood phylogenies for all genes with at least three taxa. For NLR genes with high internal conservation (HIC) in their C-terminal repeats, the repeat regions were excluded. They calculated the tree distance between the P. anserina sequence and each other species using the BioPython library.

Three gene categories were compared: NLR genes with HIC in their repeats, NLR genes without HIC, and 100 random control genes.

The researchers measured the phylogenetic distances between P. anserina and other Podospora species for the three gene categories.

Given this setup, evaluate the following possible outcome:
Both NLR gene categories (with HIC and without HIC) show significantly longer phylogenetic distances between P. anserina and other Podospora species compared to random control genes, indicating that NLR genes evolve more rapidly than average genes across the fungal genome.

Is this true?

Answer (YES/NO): YES